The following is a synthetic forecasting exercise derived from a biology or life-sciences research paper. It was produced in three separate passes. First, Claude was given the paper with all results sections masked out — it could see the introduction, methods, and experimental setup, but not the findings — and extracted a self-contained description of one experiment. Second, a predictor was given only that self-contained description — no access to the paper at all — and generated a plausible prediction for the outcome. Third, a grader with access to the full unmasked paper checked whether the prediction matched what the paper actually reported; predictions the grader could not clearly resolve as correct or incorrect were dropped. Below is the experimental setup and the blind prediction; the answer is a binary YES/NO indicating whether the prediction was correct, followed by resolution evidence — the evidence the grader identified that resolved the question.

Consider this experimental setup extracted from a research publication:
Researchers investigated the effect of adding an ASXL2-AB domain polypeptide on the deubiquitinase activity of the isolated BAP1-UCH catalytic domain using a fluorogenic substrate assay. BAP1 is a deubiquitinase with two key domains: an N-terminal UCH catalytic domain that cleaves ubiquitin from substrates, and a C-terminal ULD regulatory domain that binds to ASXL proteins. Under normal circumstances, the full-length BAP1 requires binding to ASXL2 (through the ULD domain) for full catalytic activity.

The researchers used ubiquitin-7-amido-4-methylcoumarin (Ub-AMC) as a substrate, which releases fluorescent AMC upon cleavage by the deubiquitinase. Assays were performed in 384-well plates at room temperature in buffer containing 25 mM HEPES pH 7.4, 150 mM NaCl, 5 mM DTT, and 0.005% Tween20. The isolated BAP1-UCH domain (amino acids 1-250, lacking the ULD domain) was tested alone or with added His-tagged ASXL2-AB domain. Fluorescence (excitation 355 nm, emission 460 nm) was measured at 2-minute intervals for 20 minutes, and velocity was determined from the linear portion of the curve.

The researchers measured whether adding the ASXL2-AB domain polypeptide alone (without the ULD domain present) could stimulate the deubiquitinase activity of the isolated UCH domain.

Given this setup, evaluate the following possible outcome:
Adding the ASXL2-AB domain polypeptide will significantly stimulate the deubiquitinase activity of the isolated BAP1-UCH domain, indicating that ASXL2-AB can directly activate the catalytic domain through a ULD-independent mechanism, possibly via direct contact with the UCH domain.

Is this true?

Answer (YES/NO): NO